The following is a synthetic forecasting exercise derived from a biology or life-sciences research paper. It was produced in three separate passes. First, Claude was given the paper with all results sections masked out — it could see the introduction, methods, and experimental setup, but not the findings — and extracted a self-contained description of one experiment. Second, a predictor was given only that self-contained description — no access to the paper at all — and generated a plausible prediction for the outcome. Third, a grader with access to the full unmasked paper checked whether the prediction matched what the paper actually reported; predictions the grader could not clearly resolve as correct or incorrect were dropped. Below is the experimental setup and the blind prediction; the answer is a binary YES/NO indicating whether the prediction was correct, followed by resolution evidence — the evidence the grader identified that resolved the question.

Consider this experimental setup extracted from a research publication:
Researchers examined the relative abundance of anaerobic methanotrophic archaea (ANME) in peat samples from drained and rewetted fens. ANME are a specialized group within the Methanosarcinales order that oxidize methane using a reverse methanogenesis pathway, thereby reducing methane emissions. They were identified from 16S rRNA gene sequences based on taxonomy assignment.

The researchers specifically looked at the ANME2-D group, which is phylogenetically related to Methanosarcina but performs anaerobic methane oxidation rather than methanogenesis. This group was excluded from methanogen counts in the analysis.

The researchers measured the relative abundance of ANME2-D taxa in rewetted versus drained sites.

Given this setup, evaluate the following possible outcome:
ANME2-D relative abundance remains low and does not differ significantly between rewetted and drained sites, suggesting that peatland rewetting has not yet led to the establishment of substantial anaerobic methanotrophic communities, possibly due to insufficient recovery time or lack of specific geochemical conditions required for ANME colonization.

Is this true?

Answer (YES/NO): NO